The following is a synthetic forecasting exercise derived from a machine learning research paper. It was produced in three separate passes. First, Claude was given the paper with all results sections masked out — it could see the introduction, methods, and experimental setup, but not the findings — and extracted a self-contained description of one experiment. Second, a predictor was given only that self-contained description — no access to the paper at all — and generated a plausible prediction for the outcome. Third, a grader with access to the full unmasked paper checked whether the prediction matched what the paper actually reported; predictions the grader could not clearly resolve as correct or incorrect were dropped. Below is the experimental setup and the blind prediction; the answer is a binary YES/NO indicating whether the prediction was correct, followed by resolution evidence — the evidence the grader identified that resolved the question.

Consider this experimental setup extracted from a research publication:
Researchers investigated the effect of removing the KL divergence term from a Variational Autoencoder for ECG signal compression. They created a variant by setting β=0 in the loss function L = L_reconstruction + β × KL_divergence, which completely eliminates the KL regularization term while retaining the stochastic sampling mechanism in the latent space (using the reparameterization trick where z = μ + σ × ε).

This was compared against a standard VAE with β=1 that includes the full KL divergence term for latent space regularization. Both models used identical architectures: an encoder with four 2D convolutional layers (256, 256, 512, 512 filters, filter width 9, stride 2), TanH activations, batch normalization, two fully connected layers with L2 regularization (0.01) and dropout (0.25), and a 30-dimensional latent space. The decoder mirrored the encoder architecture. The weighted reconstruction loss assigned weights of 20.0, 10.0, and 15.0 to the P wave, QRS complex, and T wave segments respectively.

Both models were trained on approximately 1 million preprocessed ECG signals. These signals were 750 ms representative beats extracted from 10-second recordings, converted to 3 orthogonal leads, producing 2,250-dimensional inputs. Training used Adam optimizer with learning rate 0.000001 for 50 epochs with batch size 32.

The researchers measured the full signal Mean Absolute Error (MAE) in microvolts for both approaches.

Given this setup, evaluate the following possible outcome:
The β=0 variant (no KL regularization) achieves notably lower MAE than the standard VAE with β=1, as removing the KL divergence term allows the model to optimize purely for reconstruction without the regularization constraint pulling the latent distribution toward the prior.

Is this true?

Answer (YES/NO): NO